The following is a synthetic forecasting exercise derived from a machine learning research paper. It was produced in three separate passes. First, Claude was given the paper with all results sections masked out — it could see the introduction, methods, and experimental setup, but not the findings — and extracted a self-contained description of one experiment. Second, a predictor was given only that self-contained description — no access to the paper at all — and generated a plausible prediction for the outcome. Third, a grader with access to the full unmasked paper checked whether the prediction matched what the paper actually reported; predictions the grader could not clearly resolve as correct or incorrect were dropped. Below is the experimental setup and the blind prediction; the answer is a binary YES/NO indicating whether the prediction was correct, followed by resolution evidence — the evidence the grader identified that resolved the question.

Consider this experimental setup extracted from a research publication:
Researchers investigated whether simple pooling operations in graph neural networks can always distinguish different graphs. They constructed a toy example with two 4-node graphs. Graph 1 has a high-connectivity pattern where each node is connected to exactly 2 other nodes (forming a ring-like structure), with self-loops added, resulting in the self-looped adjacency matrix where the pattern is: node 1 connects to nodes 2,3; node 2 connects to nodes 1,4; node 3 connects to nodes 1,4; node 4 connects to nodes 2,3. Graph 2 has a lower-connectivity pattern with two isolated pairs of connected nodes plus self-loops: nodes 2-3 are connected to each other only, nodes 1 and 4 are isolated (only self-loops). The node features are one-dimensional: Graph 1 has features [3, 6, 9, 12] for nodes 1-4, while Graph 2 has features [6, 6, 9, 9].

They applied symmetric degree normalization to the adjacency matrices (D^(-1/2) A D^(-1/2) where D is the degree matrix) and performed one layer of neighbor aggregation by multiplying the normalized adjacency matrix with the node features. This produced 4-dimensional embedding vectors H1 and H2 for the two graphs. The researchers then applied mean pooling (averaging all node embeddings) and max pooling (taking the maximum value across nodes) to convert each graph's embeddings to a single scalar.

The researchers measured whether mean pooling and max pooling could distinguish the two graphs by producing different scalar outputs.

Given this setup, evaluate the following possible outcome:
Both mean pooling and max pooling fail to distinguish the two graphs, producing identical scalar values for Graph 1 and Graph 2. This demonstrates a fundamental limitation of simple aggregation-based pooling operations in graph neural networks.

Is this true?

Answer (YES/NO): YES